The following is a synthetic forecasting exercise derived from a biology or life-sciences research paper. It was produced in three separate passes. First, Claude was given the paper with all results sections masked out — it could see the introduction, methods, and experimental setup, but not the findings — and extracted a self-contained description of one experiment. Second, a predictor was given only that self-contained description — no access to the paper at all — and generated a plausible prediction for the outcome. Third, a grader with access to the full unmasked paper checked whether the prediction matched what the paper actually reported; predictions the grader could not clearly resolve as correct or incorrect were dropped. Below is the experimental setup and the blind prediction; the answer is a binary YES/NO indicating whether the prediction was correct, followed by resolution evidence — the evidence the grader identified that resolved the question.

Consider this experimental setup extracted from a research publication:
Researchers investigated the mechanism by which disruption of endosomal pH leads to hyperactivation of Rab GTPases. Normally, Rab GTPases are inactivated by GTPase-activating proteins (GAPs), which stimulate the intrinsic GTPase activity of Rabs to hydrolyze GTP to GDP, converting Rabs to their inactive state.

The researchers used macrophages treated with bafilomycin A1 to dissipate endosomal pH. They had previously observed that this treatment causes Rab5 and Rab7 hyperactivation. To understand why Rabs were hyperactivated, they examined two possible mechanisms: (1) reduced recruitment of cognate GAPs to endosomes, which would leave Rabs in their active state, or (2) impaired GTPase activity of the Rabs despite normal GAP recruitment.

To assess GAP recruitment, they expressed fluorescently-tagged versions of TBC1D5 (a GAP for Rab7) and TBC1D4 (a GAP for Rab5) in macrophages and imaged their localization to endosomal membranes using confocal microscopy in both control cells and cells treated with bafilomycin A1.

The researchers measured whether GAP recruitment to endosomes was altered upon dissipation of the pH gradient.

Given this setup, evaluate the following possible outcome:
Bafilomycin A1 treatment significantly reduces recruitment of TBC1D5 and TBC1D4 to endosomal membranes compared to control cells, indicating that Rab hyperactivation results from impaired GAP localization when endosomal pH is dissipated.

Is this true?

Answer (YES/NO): NO